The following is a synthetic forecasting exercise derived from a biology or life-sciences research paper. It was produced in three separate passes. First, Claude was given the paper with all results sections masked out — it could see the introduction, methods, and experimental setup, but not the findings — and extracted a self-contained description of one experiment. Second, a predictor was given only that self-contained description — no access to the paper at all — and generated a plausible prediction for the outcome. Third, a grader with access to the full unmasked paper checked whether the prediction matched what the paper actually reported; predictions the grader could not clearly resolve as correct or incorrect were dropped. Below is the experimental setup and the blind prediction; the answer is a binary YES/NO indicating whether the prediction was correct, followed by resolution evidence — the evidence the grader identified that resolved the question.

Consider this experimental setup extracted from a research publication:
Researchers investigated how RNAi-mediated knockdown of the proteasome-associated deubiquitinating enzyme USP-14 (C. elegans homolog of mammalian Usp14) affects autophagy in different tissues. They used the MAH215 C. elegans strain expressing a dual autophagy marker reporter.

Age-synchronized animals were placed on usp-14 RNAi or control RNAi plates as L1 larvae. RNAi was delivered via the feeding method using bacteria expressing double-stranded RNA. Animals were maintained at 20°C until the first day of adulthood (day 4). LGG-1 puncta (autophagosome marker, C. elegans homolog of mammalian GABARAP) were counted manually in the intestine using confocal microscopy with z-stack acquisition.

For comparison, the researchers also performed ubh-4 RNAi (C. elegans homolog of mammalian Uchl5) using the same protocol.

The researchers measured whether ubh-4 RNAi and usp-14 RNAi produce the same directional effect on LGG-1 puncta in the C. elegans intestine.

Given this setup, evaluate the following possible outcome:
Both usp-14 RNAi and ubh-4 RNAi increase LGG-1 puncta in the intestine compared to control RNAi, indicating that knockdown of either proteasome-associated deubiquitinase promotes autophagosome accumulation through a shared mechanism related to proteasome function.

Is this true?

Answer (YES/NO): NO